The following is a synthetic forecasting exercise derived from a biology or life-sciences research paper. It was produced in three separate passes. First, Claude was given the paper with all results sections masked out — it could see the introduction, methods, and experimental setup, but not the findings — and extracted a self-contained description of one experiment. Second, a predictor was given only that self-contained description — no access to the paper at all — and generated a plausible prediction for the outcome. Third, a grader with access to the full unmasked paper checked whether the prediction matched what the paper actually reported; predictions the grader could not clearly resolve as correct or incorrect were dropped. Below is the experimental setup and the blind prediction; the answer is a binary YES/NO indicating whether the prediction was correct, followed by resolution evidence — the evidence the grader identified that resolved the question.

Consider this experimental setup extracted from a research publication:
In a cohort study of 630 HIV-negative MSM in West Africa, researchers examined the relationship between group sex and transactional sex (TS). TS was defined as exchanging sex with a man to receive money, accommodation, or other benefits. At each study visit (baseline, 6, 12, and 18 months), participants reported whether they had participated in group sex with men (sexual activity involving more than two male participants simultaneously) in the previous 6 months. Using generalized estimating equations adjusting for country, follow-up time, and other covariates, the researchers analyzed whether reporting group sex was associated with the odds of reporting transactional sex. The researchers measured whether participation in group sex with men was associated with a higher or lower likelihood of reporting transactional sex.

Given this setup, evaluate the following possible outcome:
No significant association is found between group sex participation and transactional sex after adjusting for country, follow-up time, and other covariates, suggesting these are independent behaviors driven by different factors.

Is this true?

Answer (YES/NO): NO